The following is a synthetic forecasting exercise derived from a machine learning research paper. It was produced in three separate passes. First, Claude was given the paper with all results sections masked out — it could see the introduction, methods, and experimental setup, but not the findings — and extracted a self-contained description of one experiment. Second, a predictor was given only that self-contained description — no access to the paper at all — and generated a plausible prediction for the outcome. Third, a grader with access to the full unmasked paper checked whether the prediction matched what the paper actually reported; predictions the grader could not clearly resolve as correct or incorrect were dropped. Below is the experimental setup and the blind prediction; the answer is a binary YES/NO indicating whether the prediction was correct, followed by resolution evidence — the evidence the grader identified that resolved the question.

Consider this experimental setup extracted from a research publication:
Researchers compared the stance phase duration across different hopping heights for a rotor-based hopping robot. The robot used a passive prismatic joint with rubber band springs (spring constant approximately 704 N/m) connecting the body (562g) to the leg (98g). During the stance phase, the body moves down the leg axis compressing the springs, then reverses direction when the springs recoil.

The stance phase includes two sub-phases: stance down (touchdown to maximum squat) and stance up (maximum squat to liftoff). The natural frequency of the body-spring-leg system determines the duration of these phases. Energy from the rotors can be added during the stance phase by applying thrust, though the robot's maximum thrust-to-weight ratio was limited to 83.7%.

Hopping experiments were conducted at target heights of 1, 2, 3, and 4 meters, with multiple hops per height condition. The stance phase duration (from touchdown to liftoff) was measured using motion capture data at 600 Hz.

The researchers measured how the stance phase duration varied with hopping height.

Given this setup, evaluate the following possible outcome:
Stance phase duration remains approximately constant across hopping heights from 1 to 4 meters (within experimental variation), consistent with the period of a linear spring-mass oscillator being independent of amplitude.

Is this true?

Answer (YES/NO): NO